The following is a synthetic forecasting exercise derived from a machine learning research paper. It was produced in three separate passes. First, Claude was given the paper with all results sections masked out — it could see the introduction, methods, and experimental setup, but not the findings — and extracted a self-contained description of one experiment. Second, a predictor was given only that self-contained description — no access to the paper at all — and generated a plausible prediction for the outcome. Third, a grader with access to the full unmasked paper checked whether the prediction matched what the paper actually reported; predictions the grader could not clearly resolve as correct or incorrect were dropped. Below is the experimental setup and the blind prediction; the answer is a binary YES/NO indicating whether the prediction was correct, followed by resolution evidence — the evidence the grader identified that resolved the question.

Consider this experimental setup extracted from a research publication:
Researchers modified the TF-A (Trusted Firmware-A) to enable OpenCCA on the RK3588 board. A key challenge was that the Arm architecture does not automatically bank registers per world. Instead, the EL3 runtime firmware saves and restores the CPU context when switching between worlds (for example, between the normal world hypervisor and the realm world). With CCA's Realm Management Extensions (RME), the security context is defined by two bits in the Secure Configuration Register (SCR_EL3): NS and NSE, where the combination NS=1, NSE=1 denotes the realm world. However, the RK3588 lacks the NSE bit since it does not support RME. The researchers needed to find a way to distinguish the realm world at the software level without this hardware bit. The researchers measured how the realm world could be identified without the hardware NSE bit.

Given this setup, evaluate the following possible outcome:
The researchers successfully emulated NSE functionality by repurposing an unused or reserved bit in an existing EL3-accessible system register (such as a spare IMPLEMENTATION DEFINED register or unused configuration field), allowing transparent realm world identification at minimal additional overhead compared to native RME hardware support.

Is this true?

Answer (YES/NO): NO